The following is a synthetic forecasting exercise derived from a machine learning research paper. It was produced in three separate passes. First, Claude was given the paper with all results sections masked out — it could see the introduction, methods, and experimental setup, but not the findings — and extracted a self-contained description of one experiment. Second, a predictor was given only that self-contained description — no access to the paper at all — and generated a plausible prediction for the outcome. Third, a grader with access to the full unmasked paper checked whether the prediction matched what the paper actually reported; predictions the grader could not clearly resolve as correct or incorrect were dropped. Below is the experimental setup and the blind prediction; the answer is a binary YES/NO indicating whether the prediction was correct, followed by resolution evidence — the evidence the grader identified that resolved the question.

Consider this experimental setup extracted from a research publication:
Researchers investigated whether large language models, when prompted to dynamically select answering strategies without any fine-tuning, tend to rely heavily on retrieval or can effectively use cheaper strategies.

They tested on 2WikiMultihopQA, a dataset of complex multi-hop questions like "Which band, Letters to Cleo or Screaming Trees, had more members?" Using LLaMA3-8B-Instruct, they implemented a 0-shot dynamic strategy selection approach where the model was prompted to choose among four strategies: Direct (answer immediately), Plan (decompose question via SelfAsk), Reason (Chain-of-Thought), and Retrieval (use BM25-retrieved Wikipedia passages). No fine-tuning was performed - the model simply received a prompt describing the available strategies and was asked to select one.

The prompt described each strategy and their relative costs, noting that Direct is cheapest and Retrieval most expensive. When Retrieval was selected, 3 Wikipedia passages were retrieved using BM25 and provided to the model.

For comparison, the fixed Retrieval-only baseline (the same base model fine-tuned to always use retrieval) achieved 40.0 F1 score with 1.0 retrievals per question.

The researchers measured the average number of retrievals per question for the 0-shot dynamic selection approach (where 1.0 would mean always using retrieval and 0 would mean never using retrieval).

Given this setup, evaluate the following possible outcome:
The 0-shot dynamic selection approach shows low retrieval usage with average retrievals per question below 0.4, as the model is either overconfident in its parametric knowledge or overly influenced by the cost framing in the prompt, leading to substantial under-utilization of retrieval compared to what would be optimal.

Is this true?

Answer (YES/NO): NO